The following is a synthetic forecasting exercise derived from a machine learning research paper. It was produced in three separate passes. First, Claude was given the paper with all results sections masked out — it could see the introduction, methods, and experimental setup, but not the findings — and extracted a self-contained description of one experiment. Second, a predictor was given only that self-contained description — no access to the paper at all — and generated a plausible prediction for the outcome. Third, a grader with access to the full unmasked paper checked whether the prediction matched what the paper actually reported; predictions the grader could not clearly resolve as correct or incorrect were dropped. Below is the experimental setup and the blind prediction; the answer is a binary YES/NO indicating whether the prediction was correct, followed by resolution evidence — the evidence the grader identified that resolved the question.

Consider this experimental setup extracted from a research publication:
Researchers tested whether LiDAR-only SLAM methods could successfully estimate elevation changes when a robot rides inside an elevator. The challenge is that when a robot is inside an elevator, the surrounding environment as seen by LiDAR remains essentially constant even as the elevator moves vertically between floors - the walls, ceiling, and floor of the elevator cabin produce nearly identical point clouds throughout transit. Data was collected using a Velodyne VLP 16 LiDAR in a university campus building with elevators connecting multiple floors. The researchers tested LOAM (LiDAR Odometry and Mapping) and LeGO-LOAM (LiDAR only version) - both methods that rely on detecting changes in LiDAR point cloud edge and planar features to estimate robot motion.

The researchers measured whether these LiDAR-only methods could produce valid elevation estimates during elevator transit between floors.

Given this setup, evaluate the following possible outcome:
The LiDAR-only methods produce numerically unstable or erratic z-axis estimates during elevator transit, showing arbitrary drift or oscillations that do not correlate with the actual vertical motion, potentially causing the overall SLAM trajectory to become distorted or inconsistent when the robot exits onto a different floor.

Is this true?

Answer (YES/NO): NO